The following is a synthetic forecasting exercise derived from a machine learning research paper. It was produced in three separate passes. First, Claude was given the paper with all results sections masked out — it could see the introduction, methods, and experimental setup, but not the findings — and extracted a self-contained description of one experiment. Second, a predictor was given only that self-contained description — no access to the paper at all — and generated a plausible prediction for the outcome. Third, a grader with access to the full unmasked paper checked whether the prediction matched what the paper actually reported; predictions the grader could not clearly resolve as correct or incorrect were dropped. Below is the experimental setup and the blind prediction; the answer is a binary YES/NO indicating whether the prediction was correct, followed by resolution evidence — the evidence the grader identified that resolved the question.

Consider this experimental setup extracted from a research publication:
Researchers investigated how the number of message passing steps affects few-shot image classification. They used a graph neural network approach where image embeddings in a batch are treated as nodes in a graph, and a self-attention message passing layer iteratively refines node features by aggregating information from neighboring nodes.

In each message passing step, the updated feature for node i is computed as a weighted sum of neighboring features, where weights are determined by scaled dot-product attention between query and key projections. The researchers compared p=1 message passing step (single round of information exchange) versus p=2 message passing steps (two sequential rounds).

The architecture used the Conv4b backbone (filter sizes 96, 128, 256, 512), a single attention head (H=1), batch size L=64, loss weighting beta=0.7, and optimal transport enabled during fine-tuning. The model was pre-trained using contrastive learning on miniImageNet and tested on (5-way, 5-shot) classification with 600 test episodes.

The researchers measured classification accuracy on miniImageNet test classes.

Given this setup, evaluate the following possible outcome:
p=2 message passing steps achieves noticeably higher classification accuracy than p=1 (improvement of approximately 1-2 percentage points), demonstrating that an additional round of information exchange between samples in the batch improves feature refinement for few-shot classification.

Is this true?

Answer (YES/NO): NO